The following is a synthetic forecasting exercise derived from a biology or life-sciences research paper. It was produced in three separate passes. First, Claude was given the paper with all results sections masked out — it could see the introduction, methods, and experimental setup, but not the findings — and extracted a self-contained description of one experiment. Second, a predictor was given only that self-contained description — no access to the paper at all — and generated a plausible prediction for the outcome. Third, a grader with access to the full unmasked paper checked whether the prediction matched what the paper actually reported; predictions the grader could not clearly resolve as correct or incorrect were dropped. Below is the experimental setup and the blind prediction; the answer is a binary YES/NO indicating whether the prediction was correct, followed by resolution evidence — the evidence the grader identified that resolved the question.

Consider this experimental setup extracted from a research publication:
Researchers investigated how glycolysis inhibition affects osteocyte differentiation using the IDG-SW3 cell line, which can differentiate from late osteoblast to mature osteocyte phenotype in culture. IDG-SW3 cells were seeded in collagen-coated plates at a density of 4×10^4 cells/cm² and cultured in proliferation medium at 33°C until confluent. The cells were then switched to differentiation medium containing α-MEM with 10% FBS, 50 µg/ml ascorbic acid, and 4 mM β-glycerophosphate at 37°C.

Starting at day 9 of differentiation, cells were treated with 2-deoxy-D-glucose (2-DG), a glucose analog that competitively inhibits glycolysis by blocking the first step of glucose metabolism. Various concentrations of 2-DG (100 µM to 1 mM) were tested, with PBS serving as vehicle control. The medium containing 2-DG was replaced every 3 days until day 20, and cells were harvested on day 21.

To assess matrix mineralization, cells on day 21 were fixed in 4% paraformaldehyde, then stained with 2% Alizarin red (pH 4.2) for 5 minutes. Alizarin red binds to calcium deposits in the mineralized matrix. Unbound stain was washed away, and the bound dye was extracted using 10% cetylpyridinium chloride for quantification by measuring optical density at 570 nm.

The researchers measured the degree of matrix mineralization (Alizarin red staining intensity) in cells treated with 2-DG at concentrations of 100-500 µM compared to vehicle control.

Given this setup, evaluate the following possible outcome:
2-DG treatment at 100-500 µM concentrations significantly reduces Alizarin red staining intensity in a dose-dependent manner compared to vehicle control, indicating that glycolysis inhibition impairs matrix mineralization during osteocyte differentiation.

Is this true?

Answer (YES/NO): YES